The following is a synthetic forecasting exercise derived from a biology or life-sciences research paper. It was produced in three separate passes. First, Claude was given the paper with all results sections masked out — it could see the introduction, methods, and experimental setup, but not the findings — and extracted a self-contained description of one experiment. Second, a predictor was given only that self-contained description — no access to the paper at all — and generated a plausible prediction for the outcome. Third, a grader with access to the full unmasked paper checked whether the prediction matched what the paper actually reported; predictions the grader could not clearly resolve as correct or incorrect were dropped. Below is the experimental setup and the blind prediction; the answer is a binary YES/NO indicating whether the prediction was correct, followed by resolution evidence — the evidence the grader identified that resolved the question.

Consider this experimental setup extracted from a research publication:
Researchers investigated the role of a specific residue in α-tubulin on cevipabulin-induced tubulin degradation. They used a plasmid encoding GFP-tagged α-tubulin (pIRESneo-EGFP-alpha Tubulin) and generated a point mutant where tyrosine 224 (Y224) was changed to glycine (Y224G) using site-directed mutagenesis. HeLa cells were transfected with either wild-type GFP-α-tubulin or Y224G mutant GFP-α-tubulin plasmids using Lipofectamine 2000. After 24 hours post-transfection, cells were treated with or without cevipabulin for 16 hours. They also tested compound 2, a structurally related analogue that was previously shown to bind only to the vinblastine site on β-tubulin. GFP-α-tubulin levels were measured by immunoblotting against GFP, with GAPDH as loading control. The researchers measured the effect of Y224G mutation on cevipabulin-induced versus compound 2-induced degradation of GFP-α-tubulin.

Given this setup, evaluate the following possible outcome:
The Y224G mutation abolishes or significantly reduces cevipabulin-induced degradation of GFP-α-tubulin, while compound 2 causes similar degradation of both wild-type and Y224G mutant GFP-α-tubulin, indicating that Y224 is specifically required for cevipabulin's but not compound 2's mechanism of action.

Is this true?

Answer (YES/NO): NO